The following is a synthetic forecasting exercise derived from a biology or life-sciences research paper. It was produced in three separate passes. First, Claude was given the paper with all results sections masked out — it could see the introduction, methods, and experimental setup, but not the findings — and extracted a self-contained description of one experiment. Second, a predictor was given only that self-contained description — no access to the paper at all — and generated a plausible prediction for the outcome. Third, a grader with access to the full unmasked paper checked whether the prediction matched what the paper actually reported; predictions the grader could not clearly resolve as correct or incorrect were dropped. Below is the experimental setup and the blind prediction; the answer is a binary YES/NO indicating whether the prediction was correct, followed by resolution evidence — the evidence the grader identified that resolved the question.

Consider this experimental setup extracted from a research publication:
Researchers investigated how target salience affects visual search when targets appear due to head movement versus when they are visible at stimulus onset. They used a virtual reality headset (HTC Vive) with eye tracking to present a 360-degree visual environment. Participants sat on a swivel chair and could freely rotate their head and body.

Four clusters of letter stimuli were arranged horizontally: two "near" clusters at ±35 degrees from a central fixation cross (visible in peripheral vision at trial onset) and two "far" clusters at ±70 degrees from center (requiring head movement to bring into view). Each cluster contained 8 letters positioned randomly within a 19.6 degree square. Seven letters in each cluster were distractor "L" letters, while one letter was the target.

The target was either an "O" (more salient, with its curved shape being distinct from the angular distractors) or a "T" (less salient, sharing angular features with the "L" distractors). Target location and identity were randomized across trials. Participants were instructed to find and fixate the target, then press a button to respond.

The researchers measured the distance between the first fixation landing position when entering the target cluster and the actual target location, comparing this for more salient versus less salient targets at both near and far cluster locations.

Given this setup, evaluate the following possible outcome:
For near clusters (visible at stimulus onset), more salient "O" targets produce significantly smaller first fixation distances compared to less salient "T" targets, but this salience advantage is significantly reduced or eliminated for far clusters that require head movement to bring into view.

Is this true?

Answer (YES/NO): NO